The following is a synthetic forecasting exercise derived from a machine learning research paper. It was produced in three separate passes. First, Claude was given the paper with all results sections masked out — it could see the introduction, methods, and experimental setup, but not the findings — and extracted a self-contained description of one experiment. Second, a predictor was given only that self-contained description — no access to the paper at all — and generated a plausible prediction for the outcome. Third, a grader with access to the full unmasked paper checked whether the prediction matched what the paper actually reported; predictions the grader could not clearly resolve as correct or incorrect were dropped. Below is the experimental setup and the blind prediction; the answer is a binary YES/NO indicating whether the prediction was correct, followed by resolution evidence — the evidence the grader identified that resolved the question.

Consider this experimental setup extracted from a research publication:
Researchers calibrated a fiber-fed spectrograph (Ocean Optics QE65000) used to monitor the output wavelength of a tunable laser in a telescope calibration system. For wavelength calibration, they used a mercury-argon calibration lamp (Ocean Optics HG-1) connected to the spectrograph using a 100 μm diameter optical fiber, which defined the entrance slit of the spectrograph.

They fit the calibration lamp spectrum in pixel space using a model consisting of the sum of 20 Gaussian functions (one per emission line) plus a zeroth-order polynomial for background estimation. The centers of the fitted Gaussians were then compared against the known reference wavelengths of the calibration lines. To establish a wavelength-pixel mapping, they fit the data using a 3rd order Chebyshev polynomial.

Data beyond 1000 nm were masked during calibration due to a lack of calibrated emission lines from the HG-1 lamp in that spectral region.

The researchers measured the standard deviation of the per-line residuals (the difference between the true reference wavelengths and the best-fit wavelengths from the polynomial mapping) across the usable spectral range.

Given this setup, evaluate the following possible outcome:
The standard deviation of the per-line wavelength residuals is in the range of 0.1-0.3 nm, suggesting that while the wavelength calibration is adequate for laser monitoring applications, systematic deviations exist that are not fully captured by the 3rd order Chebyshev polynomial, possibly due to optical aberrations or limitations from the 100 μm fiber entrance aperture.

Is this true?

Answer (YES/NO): YES